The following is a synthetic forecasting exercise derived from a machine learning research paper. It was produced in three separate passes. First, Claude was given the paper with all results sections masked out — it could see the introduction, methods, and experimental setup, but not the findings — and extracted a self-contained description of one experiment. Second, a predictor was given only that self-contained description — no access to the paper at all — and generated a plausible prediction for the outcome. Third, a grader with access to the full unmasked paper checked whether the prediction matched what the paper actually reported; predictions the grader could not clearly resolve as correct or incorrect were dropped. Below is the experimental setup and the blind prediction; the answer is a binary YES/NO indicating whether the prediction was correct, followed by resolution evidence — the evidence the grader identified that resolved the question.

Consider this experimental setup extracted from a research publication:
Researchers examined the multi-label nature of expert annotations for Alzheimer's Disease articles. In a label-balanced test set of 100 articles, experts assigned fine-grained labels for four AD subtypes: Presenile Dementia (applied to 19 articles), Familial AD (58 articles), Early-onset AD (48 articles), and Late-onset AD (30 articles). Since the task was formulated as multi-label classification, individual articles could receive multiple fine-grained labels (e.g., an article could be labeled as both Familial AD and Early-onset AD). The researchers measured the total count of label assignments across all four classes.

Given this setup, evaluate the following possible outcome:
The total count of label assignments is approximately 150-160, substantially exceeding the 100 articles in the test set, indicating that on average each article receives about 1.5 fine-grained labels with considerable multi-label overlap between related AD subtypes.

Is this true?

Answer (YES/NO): YES